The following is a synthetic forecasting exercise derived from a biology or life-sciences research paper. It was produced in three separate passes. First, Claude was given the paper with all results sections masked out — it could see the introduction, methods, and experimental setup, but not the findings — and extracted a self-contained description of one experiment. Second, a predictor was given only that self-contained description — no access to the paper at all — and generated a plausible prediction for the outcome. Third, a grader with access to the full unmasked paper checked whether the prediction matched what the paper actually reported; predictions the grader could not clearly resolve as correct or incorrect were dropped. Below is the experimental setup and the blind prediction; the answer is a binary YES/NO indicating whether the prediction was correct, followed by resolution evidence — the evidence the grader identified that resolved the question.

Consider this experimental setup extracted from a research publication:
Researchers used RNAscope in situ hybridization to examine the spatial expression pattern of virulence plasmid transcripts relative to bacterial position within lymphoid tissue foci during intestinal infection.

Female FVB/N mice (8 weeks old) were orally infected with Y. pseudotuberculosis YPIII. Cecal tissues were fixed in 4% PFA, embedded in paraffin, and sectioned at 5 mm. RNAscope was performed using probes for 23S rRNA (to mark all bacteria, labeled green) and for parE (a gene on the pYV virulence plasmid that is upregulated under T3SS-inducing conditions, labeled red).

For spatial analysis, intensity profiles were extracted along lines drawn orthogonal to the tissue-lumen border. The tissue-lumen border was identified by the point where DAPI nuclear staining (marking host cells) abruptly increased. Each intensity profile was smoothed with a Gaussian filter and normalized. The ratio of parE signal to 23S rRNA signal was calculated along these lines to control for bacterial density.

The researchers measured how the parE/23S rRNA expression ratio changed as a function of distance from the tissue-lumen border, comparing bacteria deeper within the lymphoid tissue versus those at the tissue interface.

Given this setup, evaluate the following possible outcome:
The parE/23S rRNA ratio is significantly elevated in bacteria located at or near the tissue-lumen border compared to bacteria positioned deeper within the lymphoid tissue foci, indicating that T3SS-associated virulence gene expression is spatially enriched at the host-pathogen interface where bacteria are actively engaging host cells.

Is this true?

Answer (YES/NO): YES